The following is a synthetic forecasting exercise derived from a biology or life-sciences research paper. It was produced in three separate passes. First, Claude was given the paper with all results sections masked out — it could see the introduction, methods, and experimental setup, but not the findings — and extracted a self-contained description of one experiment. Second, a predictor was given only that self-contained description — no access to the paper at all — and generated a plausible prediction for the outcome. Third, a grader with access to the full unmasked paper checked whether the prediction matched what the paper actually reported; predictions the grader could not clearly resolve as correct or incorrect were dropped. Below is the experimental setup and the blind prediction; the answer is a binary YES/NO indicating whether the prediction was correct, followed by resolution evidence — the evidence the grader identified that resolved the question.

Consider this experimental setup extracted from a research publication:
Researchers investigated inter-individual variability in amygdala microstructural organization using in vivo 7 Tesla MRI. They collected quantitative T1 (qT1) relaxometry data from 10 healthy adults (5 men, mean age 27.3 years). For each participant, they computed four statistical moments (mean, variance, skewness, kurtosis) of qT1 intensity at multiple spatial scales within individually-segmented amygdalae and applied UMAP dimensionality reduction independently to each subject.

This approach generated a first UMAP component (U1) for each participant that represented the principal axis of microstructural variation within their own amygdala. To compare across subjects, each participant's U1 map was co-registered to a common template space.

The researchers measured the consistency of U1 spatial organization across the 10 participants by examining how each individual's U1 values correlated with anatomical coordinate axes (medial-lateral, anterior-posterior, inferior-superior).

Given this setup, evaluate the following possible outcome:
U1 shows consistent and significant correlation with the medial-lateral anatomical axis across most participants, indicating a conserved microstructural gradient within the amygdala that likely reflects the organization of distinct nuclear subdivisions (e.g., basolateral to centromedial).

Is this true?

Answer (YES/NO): NO